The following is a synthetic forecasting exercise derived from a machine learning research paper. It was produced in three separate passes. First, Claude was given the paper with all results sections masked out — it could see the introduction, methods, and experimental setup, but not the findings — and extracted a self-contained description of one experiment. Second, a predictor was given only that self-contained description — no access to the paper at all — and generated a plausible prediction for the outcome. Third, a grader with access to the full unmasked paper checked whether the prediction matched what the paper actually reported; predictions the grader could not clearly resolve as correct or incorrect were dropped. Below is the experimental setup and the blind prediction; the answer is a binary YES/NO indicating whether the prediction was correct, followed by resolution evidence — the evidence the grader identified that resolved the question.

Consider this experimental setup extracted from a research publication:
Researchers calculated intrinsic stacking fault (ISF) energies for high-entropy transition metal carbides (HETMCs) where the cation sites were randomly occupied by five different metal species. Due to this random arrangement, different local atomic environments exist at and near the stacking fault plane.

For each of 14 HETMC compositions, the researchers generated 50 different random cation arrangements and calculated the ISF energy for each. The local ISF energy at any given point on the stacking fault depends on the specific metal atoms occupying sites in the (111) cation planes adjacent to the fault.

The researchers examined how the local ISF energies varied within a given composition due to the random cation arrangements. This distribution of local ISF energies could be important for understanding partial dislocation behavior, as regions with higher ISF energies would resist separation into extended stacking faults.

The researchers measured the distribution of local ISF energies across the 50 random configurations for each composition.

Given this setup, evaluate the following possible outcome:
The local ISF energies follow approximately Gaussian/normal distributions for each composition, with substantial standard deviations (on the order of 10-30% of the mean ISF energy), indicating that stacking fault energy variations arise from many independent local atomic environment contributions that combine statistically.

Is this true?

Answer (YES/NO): NO